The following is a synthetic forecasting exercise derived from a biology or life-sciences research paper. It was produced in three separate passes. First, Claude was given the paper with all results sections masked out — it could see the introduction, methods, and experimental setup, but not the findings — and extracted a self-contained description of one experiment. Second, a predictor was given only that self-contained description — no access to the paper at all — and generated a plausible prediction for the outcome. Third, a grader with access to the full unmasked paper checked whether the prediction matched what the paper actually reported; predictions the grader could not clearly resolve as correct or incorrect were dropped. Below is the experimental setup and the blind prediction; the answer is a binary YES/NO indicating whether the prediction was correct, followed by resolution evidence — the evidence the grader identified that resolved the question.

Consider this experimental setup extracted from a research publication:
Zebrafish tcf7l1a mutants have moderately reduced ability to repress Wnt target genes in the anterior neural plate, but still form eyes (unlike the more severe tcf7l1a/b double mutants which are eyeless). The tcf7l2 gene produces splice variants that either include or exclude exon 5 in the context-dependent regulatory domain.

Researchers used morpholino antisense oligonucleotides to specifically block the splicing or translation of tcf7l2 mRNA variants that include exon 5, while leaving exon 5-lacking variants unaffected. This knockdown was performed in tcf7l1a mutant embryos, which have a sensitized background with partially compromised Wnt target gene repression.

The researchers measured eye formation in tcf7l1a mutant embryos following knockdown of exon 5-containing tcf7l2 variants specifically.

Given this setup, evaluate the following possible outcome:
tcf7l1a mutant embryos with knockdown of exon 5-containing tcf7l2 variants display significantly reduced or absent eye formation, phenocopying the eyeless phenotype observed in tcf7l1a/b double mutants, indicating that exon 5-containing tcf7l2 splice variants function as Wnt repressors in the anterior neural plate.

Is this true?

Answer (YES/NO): YES